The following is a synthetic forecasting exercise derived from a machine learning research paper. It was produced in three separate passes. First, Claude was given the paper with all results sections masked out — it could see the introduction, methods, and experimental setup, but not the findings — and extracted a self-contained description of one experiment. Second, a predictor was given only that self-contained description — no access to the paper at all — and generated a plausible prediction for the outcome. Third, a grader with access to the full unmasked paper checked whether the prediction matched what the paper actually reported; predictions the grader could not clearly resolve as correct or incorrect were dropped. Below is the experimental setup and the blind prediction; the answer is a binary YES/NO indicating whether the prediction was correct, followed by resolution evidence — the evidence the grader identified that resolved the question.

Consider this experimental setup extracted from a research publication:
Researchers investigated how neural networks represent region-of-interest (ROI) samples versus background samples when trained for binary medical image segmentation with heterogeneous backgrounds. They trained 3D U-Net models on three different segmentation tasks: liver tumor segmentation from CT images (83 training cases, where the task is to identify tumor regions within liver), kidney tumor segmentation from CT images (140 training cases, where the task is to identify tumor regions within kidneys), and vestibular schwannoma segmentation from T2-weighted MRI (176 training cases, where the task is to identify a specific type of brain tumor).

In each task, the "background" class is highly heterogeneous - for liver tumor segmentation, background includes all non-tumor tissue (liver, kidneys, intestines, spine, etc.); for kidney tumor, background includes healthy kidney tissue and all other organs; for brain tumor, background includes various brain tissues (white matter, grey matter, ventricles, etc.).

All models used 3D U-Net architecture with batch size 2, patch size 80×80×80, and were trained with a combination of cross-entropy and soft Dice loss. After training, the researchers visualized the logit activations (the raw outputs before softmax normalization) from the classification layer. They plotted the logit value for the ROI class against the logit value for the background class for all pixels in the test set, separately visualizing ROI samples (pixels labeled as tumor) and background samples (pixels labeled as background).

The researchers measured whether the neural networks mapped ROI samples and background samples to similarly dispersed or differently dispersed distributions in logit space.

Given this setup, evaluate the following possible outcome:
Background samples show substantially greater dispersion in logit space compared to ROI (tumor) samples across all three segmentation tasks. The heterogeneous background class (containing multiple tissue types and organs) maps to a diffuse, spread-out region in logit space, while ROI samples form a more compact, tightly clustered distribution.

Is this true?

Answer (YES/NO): YES